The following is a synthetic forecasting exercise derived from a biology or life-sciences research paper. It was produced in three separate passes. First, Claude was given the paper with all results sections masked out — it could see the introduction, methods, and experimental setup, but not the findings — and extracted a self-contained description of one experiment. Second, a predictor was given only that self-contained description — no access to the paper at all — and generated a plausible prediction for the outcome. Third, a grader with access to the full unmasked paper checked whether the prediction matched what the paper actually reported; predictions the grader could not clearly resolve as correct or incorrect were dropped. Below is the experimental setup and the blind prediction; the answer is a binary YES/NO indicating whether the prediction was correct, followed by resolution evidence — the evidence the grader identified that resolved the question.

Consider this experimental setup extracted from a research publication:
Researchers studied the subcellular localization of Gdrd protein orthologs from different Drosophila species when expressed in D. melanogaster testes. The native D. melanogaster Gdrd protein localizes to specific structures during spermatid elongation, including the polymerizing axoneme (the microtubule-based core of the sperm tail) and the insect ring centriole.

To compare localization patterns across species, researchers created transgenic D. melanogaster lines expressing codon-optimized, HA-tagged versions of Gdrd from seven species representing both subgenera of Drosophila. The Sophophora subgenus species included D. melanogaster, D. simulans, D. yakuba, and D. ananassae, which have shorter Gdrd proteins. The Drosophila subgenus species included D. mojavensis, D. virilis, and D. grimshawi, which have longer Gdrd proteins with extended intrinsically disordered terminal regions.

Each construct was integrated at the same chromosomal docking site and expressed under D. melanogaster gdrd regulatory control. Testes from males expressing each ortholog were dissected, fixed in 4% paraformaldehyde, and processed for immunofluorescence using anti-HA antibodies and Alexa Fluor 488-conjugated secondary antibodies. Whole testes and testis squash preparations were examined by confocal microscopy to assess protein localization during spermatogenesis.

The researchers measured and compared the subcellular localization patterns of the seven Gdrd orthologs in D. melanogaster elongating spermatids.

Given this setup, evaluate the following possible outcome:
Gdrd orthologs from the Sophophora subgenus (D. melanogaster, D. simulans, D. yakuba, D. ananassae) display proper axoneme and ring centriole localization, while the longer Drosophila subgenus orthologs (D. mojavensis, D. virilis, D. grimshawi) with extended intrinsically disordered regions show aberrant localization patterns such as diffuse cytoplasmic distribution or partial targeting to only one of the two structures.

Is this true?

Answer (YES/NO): NO